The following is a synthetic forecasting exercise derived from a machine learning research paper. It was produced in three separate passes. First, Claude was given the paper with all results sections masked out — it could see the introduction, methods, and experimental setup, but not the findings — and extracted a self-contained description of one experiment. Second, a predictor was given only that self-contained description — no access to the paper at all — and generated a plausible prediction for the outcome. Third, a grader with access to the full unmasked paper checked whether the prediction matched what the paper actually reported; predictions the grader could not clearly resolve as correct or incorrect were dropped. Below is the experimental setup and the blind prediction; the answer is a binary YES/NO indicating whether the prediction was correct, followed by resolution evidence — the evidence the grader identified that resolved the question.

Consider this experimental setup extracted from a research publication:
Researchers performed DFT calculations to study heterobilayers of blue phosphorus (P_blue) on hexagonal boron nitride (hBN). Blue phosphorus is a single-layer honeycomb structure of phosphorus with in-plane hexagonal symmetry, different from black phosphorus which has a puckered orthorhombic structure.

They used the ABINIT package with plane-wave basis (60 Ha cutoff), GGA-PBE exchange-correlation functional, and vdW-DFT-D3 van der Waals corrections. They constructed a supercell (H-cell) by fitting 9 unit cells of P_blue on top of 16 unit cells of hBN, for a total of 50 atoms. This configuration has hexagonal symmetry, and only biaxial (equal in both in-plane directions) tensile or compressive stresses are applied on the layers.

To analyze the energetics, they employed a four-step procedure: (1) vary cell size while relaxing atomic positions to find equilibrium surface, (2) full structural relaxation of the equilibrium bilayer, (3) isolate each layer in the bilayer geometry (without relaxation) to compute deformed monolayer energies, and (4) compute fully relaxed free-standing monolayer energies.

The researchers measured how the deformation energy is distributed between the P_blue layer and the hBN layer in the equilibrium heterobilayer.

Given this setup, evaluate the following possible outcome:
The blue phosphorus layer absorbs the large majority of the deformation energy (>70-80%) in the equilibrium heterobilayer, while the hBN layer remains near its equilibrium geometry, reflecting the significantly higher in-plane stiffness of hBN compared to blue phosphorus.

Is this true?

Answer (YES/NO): NO